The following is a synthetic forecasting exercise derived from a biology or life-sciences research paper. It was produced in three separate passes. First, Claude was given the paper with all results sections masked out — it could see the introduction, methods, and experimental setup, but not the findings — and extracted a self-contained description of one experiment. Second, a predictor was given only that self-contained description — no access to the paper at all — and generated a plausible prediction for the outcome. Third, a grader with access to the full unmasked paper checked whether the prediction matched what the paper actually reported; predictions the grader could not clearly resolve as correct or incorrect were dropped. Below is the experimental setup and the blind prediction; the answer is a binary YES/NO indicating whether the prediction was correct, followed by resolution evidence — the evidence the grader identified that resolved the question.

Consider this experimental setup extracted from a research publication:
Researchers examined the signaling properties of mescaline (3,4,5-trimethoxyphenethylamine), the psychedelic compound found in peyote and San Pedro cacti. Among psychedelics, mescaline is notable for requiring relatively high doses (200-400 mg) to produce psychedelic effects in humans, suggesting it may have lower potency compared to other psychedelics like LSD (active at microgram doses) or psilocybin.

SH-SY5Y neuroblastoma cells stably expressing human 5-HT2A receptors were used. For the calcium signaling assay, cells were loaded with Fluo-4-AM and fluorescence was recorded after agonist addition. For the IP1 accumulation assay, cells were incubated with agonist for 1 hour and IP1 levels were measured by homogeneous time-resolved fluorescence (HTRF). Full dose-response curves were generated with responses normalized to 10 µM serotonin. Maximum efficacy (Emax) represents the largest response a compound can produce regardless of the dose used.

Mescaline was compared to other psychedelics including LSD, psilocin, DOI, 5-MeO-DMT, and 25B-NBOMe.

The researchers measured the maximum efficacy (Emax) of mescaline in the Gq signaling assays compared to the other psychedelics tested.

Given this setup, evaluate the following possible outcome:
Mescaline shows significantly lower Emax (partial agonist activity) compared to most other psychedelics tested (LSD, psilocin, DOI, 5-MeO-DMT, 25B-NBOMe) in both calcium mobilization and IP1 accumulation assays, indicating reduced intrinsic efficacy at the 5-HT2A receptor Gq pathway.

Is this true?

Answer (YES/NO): NO